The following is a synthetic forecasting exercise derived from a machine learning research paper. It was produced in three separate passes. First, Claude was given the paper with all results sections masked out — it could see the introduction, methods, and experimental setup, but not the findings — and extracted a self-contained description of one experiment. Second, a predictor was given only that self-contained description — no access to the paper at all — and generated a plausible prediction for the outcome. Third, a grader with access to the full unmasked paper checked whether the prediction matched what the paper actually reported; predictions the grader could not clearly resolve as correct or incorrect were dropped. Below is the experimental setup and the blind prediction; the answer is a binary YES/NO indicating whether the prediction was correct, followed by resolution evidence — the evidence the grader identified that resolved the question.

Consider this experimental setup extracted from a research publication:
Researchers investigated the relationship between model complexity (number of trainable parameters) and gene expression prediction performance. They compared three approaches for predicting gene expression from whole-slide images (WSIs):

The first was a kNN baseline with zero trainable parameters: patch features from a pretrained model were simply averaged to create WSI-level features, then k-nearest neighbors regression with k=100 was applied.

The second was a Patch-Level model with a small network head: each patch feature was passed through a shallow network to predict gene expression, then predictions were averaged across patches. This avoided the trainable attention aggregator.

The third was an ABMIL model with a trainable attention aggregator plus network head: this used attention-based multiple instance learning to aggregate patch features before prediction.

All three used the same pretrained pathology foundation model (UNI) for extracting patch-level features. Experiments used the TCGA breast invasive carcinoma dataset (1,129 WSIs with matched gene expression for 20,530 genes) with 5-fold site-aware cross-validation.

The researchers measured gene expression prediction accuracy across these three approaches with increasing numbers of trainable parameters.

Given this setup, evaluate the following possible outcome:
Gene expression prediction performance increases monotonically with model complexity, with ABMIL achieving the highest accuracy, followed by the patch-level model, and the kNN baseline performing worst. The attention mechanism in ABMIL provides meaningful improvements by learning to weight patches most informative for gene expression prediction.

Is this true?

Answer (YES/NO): NO